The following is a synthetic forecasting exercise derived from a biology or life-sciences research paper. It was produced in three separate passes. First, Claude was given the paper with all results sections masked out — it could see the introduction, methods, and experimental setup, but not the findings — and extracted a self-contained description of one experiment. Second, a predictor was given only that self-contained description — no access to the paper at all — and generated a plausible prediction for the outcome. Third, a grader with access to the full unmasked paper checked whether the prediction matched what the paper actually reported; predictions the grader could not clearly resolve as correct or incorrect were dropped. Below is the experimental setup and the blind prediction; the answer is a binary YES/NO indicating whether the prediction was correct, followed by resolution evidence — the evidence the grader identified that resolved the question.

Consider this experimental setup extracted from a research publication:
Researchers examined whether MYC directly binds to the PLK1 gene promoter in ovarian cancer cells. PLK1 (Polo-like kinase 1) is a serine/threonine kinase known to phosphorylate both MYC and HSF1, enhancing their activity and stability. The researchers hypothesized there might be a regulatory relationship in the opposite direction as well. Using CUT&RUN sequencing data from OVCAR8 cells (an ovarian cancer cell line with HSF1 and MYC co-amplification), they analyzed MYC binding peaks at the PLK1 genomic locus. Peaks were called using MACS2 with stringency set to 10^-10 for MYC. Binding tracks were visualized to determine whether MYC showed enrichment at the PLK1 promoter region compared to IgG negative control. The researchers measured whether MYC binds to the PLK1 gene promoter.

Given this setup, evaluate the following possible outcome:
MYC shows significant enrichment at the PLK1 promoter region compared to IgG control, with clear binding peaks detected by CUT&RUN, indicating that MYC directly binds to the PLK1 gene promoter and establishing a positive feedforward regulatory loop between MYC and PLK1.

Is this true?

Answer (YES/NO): YES